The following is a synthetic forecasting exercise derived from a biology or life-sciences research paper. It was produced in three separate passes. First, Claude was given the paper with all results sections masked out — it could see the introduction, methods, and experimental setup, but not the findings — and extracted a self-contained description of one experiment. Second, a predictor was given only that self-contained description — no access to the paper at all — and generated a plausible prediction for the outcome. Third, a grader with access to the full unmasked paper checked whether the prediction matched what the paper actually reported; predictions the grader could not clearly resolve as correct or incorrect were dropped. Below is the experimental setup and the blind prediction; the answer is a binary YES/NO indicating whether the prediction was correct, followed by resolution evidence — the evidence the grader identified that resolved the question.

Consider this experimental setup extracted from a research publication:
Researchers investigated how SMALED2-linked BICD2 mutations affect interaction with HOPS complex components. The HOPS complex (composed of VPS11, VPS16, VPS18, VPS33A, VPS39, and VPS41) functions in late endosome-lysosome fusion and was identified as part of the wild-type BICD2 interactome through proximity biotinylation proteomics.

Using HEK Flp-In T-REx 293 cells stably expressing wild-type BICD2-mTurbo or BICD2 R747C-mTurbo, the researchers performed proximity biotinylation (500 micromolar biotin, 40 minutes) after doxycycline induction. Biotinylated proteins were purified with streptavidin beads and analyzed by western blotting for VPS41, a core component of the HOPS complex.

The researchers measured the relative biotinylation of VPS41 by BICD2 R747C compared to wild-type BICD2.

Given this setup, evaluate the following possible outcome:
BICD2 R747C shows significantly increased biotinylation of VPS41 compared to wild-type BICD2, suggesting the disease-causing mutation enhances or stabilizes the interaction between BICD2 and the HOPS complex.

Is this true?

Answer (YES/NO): NO